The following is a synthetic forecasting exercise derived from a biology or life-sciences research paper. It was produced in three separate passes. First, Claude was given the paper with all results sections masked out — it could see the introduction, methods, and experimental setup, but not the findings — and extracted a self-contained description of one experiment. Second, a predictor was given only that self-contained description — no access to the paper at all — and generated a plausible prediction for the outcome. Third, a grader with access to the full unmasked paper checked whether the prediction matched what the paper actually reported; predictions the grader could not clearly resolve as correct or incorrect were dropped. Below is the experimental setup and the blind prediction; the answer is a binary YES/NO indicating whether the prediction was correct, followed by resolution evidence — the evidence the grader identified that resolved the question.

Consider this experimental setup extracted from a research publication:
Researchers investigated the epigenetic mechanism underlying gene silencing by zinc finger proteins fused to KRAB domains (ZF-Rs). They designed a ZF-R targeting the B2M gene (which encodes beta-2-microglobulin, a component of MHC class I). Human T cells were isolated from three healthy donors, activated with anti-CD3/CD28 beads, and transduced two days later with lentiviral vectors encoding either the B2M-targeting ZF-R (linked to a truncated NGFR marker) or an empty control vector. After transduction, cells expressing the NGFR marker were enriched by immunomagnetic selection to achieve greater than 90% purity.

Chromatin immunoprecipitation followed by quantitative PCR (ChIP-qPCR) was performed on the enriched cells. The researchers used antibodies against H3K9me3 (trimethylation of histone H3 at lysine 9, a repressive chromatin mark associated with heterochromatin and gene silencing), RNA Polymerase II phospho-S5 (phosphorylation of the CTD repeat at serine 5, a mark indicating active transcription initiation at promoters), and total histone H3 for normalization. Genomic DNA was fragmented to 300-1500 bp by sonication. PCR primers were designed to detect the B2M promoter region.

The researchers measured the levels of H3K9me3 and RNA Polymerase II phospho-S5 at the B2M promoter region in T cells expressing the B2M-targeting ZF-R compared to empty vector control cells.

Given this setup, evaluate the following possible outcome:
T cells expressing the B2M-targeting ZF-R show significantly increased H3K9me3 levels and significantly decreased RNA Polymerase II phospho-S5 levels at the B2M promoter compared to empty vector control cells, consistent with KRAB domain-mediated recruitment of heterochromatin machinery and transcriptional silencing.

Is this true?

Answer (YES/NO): YES